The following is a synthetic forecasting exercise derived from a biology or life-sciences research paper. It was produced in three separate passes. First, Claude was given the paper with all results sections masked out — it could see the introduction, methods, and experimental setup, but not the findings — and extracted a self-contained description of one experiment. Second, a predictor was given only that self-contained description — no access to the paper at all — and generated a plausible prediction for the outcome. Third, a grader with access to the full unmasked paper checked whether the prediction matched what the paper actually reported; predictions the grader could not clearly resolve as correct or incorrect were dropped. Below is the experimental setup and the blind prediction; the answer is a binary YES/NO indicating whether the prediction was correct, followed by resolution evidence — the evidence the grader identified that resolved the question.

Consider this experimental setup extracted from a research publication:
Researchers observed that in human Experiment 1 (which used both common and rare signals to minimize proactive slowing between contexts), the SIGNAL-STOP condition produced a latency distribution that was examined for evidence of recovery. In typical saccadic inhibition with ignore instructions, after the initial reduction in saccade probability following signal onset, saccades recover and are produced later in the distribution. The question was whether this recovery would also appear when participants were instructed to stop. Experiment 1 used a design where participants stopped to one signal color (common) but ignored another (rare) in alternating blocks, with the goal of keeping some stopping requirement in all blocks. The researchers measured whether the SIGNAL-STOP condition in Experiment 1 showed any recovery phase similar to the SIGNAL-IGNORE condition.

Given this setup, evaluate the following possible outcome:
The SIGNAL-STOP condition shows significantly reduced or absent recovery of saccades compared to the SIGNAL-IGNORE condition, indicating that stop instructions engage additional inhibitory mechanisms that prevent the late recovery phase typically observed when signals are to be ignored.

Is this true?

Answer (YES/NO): YES